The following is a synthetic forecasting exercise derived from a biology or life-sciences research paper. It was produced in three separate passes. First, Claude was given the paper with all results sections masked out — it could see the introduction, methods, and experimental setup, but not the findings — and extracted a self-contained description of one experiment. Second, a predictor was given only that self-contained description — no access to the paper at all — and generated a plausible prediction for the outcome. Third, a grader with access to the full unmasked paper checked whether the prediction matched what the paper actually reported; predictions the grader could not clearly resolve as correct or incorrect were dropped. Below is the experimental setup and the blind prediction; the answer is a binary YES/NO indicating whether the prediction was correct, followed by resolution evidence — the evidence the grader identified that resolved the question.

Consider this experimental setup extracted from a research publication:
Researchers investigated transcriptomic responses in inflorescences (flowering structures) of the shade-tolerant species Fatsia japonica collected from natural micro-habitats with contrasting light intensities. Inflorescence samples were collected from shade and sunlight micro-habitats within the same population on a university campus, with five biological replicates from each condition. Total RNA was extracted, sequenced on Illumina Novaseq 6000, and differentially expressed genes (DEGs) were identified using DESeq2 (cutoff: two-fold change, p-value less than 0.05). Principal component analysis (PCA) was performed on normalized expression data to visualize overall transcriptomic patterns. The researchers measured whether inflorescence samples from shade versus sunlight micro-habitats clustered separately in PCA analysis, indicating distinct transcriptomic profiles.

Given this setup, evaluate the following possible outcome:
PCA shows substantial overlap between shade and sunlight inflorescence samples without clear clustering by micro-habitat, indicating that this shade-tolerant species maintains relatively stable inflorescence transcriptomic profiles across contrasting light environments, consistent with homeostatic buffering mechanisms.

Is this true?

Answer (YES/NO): NO